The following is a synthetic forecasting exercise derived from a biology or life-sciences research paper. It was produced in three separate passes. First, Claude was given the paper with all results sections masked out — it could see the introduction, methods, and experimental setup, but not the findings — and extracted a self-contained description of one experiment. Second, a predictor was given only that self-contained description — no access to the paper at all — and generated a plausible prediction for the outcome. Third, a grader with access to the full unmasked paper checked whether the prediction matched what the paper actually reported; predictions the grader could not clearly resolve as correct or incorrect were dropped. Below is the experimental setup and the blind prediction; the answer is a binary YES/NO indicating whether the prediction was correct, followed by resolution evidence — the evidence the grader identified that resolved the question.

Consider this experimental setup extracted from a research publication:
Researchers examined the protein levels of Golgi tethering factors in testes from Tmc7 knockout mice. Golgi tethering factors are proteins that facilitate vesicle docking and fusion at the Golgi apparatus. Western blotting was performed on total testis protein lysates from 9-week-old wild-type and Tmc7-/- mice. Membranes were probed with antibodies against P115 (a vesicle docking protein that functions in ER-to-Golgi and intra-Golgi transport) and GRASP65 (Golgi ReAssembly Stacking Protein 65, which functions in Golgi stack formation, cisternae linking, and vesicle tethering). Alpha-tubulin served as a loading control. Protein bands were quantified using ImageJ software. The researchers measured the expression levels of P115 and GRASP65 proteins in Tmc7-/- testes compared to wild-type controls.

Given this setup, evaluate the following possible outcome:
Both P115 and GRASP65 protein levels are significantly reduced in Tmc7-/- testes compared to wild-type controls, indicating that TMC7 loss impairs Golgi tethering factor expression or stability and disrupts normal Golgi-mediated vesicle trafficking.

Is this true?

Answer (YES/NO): YES